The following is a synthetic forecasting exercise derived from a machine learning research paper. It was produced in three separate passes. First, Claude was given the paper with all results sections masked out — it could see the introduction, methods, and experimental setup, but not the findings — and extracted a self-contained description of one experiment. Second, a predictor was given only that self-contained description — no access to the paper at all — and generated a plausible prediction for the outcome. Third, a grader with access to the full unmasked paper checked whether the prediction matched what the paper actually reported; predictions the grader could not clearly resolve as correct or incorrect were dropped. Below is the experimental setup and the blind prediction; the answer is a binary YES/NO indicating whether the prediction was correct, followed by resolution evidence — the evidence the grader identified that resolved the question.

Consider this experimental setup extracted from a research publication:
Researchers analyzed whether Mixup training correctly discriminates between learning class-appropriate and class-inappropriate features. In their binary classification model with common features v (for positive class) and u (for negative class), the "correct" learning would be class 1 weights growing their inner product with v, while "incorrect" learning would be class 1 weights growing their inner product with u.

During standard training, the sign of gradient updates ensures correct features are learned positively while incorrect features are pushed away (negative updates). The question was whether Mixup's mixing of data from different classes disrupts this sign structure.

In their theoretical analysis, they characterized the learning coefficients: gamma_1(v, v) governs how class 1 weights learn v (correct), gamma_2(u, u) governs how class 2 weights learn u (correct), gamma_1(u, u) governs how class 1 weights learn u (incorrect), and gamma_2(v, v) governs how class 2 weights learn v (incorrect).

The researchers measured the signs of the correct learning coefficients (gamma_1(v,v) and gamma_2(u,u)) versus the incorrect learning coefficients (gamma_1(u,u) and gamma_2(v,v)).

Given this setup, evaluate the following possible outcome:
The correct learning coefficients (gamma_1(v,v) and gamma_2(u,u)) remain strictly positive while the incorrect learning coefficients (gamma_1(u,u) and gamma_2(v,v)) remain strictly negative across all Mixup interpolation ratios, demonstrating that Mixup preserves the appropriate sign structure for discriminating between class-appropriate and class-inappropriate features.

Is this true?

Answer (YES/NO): NO